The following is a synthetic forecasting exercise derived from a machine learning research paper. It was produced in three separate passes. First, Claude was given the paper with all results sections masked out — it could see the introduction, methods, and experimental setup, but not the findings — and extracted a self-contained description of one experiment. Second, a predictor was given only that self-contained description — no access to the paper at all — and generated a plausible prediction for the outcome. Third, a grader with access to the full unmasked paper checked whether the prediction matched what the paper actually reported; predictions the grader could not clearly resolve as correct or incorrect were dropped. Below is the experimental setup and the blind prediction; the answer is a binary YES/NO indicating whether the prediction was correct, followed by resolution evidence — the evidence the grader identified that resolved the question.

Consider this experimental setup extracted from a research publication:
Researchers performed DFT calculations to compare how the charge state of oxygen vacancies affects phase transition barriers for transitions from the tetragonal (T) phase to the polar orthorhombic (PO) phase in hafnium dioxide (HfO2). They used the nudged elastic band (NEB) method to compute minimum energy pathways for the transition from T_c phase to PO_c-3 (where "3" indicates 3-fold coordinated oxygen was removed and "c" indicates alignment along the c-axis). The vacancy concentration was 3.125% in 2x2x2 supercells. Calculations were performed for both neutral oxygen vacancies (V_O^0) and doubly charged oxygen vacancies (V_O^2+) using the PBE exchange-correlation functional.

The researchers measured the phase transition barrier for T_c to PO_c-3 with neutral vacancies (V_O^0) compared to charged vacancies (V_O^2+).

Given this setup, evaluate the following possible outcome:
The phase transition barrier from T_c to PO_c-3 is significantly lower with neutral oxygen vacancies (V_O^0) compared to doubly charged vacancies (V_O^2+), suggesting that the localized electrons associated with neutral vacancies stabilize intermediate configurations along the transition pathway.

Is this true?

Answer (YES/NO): YES